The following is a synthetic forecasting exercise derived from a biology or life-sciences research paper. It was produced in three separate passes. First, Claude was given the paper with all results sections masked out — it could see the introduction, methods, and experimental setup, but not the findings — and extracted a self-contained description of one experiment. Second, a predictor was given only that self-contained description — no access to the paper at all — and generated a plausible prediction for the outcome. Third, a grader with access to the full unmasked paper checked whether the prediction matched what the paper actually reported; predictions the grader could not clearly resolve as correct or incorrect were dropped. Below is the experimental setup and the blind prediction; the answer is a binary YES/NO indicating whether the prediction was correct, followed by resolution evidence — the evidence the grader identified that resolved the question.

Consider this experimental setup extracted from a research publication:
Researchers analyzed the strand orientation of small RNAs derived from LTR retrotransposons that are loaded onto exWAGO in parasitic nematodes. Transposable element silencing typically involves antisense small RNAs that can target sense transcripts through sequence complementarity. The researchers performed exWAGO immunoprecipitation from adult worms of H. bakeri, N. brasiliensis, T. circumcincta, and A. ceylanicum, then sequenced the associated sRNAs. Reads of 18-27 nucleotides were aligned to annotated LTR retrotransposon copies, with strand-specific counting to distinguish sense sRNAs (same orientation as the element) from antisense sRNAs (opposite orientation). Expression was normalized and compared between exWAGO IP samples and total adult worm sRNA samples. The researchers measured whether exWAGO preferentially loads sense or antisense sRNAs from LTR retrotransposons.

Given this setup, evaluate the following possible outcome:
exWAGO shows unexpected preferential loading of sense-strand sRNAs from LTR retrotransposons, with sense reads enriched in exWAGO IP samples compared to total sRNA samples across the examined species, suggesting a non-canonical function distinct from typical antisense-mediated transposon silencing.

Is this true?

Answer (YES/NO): NO